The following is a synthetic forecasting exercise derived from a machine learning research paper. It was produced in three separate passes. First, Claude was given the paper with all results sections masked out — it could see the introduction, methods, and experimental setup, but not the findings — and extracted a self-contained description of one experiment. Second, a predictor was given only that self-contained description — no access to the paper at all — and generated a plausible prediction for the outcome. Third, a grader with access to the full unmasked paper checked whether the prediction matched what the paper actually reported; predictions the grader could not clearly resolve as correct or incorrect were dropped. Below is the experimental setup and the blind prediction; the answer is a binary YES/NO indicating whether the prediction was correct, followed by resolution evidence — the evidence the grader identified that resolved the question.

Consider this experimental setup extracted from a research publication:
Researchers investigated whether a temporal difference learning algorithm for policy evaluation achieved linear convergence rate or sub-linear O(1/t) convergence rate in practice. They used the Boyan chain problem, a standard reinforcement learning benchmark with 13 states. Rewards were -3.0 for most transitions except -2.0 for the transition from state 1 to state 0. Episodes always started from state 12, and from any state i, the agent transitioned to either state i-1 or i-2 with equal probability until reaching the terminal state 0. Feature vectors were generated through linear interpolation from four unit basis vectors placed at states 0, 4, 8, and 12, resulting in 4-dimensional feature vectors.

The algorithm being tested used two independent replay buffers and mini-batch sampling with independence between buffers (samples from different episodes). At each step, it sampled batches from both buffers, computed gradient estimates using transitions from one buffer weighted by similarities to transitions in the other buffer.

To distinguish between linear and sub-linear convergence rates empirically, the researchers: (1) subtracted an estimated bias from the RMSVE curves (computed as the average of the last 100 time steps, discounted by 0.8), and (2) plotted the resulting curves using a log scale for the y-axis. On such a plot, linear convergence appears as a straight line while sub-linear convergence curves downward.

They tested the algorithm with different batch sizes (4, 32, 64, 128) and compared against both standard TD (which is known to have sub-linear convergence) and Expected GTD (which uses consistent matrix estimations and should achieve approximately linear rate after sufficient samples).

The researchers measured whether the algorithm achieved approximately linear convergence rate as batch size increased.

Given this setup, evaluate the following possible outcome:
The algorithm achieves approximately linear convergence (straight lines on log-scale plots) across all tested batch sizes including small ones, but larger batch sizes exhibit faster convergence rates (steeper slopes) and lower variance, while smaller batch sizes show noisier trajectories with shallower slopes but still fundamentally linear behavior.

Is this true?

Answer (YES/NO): NO